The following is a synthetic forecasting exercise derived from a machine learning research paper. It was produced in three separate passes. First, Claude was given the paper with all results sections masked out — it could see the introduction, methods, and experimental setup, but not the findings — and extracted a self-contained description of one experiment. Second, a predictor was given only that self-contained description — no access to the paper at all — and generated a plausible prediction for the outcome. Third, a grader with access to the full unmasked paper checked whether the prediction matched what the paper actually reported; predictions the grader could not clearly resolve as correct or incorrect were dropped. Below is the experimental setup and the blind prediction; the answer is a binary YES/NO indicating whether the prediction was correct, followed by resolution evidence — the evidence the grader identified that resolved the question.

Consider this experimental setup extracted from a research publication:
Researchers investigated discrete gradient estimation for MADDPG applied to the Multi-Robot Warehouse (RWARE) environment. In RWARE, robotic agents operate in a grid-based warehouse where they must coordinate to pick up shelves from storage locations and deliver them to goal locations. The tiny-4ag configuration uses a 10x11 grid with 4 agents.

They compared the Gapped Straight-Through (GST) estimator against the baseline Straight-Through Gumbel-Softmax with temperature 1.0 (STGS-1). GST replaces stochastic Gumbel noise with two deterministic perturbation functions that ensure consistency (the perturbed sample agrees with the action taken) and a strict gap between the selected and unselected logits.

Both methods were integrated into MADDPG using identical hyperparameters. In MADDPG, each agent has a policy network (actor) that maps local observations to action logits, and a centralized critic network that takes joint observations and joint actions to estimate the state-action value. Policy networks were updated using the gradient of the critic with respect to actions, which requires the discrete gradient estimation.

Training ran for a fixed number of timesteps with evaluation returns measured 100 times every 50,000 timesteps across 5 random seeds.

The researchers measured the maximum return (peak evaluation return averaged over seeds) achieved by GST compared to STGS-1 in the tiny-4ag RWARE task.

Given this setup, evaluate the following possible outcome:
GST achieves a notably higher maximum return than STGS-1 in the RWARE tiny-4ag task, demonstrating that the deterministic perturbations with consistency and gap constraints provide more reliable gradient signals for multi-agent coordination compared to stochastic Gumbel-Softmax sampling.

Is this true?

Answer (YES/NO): YES